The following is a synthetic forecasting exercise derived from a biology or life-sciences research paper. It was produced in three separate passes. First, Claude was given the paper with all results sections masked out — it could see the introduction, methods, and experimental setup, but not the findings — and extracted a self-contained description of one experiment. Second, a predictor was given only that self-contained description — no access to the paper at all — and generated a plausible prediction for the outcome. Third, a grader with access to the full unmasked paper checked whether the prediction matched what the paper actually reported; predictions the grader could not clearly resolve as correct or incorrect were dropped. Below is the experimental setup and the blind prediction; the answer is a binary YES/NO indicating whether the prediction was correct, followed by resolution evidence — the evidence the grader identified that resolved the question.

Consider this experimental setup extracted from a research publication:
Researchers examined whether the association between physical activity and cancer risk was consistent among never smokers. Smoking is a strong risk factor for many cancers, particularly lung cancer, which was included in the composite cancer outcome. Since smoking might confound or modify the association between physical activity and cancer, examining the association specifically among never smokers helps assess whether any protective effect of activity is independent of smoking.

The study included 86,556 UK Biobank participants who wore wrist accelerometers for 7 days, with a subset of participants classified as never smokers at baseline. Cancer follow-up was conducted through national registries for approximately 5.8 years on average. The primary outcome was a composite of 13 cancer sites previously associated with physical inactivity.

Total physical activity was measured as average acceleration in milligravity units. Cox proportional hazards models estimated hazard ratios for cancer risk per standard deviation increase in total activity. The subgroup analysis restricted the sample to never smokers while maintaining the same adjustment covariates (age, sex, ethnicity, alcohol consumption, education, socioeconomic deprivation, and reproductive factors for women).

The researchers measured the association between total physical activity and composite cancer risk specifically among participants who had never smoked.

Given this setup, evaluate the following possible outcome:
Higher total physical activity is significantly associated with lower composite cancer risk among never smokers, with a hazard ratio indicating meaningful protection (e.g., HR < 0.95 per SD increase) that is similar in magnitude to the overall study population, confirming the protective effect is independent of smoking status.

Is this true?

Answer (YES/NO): YES